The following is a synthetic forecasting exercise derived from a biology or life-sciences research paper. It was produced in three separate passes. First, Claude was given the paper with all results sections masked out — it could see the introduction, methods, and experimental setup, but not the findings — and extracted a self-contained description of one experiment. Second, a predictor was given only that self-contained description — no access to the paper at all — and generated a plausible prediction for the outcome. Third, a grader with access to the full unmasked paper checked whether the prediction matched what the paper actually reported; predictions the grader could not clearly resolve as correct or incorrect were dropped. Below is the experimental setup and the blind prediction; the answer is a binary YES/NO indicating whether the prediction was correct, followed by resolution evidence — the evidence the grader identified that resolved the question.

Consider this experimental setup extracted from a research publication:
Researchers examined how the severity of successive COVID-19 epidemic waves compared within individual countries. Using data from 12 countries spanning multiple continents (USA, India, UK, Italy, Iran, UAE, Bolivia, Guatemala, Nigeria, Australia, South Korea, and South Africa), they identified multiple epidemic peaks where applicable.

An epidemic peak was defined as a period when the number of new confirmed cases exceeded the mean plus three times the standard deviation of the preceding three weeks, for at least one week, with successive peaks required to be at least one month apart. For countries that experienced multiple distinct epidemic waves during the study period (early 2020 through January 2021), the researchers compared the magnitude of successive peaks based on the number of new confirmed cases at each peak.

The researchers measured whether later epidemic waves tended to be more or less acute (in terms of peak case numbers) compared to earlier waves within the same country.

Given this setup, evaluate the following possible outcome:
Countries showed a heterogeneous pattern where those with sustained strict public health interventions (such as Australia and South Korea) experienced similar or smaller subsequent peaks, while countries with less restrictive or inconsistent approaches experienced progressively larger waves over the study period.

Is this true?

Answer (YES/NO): NO